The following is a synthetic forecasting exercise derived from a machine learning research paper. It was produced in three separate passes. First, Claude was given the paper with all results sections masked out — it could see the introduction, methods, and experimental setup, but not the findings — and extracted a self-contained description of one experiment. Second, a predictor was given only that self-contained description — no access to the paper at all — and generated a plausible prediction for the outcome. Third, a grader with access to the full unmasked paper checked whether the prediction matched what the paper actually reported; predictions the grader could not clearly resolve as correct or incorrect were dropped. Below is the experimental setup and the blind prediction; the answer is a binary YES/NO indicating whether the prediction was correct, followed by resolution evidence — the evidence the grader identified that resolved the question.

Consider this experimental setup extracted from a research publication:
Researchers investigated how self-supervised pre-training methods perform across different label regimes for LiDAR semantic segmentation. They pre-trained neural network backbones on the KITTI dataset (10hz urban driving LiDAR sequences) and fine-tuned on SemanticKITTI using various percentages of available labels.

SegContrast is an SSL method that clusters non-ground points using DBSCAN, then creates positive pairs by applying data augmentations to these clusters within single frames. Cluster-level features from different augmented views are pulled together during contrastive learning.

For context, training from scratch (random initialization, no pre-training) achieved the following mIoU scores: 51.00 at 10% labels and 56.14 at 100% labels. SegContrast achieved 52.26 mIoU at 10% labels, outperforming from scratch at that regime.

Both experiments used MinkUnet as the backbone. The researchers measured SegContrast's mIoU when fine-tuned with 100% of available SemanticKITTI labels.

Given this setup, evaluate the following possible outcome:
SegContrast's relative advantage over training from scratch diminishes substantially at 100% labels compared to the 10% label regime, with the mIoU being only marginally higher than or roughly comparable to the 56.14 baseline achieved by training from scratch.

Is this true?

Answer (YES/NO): NO